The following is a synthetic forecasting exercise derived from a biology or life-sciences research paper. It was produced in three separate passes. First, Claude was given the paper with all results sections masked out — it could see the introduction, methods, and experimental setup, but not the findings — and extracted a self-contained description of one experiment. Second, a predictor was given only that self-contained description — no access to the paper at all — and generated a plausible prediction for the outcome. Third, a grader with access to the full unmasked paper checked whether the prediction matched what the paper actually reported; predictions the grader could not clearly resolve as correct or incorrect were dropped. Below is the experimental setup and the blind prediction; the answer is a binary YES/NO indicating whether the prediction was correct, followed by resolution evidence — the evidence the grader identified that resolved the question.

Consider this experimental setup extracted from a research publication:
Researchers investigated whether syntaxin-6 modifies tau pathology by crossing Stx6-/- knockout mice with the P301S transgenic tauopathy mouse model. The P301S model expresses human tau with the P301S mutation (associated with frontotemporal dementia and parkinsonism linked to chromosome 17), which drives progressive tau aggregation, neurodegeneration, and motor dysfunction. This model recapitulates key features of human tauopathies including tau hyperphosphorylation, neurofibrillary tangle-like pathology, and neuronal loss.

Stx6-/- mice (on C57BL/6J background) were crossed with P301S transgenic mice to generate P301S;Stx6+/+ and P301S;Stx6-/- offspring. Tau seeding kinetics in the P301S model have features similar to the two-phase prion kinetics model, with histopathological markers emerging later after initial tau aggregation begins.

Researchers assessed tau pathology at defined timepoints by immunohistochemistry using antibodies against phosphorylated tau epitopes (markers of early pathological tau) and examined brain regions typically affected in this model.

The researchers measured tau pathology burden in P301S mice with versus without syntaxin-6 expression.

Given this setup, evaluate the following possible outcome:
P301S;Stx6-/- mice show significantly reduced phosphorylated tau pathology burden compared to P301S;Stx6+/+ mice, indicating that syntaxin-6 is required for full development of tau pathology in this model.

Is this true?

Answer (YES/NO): NO